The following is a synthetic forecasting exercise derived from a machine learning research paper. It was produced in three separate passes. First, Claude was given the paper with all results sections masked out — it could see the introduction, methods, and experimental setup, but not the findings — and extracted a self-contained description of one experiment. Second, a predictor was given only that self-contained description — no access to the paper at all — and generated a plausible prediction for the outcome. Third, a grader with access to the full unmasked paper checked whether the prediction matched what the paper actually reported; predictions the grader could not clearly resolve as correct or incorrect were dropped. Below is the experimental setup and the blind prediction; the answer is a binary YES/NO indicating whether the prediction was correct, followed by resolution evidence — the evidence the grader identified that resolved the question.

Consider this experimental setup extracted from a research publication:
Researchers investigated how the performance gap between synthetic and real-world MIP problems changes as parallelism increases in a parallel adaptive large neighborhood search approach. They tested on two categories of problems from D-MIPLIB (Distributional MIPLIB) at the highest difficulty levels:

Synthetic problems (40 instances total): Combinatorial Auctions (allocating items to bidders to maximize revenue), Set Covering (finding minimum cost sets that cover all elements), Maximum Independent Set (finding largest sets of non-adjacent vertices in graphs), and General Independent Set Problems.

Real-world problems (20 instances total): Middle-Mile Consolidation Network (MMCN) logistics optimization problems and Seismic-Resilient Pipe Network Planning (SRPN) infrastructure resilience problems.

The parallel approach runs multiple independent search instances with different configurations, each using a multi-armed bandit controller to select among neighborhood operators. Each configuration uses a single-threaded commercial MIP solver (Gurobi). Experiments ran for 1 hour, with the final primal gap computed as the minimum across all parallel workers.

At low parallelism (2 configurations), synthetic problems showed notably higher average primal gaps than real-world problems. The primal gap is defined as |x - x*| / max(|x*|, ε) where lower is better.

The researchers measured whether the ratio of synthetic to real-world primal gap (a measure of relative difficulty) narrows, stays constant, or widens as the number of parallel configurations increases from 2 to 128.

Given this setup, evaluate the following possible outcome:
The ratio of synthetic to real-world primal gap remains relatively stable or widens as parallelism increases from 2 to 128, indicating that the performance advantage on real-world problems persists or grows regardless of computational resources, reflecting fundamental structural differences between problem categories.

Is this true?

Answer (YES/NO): NO